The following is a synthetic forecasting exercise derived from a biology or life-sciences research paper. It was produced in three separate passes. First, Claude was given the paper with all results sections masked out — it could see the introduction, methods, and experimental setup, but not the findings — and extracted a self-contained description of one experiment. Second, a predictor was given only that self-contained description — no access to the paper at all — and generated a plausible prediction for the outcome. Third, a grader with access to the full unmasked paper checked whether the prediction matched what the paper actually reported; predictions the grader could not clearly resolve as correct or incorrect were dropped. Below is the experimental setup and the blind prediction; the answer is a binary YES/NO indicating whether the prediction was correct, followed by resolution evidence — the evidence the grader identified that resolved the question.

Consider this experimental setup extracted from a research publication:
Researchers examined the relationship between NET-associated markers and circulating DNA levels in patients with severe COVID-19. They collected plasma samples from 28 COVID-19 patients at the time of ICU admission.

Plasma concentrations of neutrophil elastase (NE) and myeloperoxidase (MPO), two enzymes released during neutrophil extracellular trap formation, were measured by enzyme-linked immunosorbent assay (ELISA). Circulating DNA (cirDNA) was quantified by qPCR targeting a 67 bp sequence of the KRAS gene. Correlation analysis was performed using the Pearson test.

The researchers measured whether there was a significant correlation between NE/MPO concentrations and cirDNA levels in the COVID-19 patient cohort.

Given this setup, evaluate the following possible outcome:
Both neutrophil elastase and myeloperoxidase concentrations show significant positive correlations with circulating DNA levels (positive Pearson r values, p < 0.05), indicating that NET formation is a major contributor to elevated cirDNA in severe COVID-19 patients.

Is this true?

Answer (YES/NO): YES